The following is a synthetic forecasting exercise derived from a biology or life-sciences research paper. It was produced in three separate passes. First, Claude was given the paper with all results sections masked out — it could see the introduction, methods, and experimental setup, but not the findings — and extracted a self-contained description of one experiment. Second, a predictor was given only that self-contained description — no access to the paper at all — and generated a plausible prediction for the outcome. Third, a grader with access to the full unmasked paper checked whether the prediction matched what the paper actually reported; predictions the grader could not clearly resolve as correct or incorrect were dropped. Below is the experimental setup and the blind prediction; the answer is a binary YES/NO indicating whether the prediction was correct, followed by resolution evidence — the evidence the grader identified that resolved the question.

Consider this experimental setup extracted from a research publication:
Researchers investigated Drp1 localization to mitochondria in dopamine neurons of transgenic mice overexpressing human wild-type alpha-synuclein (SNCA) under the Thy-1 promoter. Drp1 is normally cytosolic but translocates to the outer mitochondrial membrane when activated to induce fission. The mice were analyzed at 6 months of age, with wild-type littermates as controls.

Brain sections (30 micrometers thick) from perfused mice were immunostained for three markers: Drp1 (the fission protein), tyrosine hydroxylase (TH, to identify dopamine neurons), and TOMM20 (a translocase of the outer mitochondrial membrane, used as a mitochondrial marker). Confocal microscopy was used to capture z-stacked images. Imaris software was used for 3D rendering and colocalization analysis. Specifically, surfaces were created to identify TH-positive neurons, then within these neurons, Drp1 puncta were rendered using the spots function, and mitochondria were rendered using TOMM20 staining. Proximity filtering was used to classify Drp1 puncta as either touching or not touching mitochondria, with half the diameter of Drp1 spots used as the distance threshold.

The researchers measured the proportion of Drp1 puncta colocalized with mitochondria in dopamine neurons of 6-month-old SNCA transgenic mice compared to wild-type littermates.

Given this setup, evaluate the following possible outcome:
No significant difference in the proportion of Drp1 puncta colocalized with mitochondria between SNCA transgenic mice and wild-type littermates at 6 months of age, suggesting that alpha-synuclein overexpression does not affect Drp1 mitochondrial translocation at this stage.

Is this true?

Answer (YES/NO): NO